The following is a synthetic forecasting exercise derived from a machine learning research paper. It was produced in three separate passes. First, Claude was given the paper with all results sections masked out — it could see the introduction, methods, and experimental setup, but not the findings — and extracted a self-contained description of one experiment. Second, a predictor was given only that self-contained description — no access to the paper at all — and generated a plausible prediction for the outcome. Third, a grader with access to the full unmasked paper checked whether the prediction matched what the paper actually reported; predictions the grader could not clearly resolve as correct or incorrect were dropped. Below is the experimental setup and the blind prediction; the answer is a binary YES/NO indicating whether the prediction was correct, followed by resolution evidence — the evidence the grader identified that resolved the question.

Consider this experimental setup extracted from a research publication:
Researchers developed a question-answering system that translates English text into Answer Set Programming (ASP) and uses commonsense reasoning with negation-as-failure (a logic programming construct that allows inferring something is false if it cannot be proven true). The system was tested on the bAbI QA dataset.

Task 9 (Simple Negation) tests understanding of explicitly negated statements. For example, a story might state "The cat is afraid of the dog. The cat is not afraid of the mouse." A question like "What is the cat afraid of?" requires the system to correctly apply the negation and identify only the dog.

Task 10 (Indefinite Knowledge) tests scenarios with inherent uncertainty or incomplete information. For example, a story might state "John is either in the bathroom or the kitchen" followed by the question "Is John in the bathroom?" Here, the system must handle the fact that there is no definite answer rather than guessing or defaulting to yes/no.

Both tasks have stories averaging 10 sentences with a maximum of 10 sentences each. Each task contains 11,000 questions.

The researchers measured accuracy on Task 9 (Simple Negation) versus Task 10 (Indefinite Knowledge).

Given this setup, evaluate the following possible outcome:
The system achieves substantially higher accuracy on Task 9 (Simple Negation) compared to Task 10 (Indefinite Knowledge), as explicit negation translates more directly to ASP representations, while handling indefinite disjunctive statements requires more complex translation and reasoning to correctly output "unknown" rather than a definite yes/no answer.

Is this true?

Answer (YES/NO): NO